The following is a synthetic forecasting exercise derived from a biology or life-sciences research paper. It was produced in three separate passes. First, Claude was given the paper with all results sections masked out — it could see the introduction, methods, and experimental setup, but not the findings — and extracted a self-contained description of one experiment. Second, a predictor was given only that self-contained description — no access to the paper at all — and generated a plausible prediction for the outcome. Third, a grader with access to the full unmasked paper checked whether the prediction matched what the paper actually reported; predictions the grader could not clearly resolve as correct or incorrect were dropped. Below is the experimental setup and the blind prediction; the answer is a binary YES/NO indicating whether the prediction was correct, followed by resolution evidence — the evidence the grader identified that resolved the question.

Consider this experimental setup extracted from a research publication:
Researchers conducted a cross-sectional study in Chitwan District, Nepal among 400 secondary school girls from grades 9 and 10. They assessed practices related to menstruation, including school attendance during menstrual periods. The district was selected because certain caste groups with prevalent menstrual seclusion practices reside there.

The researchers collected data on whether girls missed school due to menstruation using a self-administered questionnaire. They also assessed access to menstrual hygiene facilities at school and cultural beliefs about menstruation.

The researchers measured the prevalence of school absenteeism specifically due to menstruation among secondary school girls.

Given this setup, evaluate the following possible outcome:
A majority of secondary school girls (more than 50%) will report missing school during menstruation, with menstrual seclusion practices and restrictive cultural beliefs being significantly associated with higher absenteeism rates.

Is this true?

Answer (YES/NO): NO